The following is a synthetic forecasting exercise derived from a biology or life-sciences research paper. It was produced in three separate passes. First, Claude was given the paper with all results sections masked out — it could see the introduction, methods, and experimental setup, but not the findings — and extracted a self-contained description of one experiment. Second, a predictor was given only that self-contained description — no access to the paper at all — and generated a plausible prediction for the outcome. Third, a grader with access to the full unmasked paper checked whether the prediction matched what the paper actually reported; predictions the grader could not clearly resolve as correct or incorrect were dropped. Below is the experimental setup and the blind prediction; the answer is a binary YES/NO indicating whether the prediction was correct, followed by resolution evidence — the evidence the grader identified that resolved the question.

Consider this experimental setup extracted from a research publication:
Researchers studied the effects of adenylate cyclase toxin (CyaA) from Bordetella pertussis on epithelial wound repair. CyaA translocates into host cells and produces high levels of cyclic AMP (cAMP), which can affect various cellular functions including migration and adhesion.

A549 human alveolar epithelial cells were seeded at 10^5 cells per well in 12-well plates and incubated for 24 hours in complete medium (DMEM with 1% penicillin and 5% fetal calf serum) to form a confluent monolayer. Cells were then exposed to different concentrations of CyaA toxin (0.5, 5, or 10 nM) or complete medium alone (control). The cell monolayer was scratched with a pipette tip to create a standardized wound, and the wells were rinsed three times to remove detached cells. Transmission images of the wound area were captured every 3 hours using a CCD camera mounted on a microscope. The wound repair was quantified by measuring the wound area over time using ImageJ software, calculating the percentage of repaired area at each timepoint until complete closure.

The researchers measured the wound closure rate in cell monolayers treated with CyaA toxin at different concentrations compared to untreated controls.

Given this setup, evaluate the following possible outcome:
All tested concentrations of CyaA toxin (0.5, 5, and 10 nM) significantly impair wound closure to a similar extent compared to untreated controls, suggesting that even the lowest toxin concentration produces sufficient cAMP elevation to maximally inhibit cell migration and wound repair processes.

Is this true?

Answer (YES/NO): NO